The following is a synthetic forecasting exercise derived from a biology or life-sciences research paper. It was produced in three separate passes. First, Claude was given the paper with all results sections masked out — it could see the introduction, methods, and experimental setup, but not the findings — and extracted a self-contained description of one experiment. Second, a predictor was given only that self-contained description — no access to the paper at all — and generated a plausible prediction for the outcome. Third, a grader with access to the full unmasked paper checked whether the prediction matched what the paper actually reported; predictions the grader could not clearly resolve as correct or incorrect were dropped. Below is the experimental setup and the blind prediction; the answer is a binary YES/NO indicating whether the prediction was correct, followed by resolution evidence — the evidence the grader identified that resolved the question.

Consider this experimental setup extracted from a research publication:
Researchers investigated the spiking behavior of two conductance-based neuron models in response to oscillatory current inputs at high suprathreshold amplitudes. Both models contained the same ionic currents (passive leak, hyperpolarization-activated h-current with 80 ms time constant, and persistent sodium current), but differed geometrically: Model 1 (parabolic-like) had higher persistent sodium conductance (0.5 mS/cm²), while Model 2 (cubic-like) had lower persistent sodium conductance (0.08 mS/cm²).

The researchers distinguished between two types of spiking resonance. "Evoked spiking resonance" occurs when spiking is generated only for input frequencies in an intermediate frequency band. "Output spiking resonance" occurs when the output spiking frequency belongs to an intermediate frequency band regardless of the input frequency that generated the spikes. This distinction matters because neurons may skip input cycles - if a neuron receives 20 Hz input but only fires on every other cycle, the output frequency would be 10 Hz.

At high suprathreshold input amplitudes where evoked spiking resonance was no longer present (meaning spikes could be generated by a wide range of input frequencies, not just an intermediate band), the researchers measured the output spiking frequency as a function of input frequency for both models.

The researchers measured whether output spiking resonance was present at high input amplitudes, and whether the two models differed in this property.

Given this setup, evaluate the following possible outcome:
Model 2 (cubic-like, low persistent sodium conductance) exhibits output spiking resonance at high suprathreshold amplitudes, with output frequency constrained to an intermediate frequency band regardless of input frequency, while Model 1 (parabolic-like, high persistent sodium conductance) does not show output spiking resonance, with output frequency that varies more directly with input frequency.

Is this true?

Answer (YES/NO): NO